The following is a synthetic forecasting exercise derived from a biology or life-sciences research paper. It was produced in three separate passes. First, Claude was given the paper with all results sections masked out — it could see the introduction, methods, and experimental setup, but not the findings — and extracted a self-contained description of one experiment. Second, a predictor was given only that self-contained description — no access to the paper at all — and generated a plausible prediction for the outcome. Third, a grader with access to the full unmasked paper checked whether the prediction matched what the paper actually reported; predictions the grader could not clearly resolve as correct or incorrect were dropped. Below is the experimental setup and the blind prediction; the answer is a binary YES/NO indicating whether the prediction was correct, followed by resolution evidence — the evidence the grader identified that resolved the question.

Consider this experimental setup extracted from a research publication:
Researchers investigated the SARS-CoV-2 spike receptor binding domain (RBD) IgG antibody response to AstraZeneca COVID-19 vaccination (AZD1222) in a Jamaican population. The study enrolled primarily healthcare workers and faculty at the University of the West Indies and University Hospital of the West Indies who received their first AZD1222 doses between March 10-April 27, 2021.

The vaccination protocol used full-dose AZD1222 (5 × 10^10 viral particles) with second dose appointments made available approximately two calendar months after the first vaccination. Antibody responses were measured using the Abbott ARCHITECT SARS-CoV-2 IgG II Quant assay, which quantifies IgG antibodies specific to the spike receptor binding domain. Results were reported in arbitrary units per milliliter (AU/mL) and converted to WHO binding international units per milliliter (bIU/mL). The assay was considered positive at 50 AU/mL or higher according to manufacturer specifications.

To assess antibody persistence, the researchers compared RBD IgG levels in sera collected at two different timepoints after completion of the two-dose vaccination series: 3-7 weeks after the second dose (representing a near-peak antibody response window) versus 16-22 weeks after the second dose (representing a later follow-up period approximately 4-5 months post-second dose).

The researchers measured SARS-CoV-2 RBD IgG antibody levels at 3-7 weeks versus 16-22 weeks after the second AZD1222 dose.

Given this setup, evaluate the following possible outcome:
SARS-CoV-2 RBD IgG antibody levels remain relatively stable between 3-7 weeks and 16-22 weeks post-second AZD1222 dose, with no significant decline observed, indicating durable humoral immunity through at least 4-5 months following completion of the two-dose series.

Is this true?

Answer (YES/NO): NO